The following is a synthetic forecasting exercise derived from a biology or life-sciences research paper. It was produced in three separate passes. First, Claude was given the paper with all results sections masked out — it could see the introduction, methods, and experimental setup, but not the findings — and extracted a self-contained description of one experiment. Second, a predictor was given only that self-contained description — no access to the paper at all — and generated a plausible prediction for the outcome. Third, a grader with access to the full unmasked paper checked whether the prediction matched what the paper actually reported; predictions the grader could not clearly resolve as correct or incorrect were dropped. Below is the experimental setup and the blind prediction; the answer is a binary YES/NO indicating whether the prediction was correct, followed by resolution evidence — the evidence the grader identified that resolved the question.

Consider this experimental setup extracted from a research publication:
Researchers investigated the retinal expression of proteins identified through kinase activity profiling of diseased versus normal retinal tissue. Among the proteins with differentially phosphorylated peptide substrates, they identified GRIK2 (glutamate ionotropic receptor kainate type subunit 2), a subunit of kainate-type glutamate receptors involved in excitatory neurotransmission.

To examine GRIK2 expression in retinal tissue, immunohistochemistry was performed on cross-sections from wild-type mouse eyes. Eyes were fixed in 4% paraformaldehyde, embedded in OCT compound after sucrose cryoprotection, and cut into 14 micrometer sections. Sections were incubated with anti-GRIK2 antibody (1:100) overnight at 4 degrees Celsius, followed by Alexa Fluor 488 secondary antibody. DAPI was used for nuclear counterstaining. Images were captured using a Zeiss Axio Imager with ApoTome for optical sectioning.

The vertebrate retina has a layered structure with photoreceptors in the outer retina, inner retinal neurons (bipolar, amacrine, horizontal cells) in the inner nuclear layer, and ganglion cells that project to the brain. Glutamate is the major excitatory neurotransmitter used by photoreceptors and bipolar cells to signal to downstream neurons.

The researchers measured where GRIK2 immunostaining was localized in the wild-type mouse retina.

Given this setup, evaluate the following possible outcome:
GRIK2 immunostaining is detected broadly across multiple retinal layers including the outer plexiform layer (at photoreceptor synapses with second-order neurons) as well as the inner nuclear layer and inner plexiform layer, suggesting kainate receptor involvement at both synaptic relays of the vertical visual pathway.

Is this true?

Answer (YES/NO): NO